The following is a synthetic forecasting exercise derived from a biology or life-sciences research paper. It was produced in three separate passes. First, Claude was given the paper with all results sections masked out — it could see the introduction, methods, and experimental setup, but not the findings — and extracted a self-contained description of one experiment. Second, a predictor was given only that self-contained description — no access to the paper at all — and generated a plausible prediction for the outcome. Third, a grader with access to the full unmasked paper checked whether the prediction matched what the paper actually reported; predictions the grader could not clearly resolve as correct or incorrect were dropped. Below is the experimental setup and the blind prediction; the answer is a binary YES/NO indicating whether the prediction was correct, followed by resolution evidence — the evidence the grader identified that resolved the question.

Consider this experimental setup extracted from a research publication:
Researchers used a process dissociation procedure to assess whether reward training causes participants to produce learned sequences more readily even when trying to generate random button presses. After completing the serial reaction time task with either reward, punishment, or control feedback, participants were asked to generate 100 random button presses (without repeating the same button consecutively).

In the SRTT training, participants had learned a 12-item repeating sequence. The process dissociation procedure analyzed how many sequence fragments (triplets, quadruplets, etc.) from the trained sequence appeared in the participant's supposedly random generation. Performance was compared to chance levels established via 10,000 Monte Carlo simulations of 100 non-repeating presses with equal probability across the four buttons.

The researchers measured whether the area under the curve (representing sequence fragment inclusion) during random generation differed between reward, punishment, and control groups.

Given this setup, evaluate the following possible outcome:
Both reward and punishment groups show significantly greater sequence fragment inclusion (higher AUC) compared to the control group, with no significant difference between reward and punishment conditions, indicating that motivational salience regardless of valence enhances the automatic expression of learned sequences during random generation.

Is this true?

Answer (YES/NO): NO